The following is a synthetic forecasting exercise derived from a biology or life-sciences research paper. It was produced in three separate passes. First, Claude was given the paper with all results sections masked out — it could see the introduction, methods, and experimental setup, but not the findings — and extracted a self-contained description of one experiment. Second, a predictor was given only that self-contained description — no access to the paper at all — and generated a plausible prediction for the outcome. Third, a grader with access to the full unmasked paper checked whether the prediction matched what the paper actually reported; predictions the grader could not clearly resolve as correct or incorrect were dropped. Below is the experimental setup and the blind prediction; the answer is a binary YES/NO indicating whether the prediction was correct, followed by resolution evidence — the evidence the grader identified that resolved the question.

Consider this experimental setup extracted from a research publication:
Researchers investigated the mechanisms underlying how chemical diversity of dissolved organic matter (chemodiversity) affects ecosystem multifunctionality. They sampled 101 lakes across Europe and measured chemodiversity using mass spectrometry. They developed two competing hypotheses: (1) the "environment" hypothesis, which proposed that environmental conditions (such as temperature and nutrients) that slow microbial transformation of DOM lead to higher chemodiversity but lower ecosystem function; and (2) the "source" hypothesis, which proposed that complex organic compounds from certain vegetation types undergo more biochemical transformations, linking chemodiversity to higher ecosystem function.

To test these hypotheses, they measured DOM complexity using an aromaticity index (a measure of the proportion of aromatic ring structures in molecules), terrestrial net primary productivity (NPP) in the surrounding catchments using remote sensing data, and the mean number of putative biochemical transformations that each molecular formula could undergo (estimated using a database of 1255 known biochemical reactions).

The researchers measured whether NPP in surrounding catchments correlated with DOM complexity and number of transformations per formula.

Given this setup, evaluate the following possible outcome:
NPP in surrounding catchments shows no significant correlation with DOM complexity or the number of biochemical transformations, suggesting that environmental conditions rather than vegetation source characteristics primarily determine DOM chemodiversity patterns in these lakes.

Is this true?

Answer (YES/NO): NO